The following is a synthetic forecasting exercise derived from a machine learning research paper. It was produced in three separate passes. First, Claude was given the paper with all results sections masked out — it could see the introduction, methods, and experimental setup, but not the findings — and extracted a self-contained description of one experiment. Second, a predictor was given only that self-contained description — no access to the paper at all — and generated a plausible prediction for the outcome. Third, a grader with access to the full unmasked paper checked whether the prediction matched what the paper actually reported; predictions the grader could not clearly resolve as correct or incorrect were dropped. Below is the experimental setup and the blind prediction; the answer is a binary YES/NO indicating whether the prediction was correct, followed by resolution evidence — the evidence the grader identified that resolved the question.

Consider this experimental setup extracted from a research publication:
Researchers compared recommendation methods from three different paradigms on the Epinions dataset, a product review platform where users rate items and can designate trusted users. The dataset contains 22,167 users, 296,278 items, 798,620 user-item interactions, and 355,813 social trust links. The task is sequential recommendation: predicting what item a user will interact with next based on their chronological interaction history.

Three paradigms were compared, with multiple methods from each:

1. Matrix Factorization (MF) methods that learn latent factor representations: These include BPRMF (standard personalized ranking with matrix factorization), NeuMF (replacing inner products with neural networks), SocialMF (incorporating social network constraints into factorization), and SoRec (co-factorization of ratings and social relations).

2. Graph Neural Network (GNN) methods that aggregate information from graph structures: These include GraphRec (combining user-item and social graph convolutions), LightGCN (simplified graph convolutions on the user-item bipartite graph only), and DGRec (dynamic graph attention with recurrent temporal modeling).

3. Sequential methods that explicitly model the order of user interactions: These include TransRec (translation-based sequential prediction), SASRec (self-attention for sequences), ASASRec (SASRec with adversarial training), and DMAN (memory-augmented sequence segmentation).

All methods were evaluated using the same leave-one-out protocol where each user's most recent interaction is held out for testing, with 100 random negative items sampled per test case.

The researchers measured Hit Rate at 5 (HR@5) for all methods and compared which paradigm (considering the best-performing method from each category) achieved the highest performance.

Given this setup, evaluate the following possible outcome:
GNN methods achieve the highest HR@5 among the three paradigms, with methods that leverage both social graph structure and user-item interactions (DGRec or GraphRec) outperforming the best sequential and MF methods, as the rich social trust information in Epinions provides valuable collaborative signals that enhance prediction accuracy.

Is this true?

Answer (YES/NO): NO